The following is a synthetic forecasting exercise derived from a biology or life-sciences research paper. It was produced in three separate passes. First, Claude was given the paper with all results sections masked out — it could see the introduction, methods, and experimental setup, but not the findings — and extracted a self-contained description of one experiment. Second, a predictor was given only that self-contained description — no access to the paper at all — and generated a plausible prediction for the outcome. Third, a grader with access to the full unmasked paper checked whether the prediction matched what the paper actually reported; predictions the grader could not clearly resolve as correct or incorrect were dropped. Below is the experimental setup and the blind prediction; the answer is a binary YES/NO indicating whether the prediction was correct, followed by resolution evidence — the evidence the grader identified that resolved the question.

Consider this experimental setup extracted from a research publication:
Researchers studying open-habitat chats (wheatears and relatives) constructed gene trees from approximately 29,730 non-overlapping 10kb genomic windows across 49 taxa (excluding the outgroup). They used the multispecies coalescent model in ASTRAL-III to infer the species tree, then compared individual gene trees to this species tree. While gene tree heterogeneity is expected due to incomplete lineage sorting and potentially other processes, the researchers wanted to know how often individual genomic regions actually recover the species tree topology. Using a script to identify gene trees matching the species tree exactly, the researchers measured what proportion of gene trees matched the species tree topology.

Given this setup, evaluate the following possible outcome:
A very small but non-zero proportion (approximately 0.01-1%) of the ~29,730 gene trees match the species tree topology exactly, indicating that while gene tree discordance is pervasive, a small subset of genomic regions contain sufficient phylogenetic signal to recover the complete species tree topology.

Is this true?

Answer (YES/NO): NO